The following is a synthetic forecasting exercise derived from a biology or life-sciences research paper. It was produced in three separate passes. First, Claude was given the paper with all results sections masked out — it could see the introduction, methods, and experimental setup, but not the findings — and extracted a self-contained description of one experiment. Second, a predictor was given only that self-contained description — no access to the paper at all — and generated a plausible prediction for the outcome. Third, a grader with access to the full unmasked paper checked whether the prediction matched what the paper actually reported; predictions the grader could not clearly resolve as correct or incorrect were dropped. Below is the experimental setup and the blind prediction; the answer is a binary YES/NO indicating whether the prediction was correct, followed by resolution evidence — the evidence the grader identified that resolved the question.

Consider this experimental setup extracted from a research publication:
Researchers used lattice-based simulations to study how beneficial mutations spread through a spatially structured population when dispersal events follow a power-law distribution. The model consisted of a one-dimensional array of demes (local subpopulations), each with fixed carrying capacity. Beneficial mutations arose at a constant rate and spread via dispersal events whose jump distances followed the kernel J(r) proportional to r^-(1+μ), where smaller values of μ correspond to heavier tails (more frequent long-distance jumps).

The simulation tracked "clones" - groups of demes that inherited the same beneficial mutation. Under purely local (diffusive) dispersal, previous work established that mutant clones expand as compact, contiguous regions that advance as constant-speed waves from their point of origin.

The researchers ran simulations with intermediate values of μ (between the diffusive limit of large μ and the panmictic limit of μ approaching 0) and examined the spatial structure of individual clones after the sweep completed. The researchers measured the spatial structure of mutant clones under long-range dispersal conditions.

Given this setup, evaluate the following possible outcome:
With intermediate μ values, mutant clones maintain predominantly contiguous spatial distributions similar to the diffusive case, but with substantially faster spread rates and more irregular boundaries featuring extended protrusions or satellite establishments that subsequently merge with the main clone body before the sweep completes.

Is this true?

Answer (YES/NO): NO